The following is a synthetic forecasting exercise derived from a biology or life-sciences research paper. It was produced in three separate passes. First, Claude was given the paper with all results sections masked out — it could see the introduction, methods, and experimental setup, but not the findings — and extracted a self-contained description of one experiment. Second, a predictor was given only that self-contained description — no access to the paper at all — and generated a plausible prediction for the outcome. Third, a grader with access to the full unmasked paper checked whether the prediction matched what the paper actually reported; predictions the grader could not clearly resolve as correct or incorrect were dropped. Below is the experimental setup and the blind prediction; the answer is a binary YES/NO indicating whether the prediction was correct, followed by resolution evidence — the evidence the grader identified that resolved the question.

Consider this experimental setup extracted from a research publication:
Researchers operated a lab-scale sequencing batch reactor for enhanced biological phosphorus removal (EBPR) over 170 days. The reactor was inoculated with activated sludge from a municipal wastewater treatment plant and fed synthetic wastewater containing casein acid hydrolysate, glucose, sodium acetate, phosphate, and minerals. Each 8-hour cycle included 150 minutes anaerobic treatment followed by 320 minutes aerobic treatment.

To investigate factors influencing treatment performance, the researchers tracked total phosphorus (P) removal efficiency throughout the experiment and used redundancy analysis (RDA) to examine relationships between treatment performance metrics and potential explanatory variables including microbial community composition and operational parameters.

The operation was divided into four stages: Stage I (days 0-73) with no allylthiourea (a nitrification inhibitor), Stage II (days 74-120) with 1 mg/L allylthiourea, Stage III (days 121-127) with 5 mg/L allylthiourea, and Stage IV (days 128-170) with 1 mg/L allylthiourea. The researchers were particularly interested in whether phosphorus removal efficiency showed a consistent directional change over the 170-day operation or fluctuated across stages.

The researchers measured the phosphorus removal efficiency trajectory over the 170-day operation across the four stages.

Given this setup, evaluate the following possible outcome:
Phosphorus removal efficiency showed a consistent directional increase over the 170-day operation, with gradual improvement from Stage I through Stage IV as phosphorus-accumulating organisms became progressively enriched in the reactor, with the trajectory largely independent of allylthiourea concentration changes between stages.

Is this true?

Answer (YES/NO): NO